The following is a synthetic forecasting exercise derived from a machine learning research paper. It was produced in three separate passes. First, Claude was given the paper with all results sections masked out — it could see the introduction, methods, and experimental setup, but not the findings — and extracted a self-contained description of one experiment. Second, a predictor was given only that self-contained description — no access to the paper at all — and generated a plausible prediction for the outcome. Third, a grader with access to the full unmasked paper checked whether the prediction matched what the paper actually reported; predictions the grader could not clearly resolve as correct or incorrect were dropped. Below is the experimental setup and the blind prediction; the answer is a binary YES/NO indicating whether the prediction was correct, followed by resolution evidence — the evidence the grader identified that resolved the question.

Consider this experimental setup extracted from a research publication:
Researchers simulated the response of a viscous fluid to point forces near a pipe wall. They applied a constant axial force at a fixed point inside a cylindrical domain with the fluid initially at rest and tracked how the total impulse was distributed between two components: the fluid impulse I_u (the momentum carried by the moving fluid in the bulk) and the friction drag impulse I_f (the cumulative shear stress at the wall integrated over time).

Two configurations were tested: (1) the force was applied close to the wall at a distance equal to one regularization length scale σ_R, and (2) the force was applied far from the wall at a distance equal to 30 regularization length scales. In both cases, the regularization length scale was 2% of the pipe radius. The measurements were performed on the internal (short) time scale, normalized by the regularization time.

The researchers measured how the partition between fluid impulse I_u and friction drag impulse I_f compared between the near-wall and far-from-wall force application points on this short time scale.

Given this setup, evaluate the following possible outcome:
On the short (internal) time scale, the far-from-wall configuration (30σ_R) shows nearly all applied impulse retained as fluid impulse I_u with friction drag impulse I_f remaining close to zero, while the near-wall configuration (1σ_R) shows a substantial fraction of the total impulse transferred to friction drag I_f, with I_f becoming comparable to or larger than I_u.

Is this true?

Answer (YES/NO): YES